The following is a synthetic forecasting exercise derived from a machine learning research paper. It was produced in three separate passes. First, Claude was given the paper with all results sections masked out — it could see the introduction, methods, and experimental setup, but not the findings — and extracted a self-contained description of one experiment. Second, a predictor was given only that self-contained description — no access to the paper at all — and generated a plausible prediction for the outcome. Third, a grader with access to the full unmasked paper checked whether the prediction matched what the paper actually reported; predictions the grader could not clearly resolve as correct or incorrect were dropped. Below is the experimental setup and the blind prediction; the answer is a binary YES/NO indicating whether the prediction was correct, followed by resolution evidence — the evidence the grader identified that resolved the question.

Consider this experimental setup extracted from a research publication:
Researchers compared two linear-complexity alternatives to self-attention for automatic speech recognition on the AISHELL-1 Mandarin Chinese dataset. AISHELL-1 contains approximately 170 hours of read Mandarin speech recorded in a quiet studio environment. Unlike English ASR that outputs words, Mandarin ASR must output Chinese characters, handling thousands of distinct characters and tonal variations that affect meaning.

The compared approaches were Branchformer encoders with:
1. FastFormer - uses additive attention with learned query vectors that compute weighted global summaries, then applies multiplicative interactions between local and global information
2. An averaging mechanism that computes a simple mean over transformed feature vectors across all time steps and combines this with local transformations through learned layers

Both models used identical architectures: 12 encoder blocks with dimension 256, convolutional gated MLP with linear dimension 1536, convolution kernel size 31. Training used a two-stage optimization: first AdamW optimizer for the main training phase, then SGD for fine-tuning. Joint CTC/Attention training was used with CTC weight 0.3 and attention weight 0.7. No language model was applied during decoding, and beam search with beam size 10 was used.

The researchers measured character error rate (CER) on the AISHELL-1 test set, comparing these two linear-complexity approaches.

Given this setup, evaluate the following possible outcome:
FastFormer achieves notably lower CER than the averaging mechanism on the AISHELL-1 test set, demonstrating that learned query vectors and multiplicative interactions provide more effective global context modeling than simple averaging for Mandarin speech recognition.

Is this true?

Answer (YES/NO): NO